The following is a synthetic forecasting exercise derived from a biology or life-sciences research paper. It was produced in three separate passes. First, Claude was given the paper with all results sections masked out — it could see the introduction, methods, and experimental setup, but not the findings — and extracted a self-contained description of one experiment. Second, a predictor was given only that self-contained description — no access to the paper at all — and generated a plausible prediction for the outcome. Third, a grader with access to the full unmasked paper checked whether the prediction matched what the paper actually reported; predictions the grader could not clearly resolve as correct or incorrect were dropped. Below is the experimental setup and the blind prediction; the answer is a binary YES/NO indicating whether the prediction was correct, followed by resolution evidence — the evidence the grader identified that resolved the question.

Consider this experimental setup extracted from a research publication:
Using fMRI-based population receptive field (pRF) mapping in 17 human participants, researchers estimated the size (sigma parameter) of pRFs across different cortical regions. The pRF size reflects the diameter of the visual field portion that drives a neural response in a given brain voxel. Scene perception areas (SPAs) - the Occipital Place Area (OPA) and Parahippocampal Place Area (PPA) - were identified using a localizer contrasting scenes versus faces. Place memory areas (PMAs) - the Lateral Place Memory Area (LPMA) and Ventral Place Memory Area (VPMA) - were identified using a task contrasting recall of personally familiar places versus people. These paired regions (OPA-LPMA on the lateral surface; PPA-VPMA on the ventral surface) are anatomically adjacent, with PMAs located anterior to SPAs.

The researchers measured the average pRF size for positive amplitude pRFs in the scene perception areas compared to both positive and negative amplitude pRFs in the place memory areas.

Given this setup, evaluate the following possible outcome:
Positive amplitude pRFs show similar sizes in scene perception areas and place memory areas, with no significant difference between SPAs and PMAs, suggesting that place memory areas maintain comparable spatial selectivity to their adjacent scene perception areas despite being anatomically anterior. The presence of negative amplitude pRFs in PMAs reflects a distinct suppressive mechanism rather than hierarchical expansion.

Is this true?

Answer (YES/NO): NO